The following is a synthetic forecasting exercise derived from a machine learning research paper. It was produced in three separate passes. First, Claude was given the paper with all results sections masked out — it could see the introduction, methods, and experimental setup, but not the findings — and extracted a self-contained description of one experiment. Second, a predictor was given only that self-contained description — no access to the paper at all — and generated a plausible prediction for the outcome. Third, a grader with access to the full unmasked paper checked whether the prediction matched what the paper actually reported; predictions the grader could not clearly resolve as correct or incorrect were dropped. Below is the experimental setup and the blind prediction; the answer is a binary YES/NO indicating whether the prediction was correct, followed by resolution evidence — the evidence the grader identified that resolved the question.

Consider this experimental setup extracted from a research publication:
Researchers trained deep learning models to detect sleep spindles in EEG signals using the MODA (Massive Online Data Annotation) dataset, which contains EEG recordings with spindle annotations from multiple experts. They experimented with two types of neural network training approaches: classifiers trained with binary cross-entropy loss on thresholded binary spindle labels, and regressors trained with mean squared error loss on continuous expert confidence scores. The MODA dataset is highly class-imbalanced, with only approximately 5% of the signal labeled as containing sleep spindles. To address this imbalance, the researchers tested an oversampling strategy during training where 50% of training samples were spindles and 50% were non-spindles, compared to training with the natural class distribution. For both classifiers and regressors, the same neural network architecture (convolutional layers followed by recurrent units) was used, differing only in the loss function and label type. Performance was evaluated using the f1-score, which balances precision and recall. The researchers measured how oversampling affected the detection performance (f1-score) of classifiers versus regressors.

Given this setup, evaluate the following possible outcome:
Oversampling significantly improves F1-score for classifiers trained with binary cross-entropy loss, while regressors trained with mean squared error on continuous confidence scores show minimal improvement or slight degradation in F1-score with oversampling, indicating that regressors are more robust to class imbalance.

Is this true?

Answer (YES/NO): YES